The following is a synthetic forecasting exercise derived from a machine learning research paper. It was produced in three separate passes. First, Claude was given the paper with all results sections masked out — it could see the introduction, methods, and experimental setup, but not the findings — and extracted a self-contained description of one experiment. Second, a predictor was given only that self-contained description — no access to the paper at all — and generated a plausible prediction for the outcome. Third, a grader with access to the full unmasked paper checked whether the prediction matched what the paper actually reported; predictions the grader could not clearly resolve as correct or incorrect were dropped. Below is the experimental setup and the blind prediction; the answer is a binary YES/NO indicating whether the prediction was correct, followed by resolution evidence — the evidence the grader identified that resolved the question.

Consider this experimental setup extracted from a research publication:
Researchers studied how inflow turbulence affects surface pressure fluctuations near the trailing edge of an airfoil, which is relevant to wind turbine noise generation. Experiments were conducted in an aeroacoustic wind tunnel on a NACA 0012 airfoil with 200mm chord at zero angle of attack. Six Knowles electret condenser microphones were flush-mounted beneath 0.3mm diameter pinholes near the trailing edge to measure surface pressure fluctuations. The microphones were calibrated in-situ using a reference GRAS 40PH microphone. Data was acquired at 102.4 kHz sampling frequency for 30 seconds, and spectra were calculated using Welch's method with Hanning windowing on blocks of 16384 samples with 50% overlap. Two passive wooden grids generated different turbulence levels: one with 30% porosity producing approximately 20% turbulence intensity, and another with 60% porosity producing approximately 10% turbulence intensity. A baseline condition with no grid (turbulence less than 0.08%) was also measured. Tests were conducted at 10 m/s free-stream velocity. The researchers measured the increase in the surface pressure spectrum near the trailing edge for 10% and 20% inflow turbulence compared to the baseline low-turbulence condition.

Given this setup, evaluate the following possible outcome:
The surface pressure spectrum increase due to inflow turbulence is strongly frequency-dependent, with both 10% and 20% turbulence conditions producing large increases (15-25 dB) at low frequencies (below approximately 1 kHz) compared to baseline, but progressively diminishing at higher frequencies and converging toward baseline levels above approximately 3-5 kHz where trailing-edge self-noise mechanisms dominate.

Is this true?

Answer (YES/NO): NO